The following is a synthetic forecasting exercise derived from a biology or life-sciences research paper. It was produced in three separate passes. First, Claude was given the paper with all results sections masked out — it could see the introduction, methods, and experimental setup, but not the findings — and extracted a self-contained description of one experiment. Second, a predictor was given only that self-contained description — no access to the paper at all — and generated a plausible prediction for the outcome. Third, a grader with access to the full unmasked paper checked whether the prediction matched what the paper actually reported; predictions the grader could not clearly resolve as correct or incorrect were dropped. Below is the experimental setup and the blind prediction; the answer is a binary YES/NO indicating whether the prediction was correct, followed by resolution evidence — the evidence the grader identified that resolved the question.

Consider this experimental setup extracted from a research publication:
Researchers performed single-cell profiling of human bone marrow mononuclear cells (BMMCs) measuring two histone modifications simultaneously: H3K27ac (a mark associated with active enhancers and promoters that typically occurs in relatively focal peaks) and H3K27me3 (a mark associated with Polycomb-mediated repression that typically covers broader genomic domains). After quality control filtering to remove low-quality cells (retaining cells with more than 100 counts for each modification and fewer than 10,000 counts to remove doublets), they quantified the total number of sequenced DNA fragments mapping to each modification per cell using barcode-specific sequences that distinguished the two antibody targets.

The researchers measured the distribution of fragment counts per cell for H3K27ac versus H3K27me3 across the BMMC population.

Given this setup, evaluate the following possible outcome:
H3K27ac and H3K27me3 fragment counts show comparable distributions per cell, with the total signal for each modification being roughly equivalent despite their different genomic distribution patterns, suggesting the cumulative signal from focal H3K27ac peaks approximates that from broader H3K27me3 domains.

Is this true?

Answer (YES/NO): NO